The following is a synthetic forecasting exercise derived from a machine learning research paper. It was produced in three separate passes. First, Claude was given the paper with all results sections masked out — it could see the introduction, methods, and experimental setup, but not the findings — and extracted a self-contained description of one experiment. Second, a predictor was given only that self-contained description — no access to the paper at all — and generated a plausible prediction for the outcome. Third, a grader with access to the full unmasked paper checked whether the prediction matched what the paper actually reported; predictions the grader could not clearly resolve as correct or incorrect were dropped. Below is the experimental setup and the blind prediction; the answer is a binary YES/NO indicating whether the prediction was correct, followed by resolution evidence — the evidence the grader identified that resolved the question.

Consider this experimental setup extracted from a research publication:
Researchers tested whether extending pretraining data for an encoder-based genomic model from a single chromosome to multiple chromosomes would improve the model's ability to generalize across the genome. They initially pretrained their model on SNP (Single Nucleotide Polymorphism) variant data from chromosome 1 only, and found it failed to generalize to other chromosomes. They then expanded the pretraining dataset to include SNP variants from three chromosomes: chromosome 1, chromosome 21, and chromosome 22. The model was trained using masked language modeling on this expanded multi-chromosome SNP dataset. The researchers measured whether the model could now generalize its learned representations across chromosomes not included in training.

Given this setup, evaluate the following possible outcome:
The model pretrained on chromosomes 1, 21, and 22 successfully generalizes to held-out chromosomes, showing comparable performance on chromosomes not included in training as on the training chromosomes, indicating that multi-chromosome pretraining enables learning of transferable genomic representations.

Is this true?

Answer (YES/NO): NO